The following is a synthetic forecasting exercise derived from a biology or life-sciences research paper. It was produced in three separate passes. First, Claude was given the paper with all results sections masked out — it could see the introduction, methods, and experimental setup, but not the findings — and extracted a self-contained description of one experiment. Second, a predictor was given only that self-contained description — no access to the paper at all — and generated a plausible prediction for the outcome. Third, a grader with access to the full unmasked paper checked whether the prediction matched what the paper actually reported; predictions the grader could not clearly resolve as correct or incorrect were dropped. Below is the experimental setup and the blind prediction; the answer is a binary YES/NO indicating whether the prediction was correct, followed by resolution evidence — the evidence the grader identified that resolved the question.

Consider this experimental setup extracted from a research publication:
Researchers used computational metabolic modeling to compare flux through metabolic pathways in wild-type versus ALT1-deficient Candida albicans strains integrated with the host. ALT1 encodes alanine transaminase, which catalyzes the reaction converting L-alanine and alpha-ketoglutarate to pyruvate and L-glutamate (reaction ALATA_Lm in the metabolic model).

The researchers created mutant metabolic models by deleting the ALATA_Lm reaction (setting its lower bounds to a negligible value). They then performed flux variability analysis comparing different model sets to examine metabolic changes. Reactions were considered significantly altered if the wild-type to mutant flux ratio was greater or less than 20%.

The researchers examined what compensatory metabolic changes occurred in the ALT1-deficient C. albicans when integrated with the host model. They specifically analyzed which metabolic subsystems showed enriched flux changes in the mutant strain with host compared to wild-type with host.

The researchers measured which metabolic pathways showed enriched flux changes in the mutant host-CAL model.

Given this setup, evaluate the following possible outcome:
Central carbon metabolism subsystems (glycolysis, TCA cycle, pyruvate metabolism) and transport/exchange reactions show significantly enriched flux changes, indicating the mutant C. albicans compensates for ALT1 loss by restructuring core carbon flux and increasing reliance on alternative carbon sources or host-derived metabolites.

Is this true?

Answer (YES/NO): NO